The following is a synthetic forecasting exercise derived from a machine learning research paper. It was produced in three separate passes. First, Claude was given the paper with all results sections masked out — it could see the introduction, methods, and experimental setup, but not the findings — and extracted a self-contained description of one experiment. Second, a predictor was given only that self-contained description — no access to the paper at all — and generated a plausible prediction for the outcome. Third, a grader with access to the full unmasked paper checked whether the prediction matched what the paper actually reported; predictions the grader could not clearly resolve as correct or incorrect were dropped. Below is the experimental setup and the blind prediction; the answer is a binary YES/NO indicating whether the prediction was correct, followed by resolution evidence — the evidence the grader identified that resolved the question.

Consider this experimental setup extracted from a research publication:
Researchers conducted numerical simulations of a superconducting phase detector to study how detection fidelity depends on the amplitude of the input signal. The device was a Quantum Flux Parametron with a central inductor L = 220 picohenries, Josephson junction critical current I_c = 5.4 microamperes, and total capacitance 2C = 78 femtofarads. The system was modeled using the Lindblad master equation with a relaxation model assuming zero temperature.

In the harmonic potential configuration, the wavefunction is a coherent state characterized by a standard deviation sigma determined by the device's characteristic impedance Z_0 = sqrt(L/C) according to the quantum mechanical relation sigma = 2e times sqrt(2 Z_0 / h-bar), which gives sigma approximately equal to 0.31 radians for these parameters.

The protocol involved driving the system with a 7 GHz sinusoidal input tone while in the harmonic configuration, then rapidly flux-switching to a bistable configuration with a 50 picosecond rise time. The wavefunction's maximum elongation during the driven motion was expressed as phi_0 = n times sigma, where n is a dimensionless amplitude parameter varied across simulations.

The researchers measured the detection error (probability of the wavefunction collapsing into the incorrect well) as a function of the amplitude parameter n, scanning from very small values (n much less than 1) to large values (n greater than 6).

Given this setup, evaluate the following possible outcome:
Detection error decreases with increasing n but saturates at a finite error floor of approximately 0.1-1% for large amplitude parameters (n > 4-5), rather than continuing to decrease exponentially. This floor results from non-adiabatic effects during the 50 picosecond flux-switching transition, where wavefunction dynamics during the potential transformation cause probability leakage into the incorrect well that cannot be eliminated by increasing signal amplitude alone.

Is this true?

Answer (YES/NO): NO